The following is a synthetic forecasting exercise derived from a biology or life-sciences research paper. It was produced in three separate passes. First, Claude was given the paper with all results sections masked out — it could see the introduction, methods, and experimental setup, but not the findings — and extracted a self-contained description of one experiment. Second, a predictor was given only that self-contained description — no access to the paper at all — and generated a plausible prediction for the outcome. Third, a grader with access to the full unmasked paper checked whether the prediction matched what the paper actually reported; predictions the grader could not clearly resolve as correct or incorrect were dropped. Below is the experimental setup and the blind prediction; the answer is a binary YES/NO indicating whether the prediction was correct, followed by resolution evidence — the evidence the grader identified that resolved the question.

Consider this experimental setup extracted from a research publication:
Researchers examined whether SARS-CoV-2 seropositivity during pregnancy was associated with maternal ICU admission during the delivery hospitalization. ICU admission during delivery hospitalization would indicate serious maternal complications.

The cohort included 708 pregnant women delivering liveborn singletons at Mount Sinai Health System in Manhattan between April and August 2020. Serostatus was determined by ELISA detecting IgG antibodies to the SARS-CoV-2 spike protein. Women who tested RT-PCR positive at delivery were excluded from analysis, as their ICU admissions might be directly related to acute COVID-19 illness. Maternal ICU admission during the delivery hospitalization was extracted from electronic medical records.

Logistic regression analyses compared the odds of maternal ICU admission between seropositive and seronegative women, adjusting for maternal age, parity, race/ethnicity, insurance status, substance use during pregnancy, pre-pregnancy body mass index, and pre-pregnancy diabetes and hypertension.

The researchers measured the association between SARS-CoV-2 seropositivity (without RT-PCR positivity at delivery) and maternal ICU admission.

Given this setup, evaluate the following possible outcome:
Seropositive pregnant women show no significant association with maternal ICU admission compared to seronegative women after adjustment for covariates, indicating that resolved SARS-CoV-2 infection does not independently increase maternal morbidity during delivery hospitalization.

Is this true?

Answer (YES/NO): YES